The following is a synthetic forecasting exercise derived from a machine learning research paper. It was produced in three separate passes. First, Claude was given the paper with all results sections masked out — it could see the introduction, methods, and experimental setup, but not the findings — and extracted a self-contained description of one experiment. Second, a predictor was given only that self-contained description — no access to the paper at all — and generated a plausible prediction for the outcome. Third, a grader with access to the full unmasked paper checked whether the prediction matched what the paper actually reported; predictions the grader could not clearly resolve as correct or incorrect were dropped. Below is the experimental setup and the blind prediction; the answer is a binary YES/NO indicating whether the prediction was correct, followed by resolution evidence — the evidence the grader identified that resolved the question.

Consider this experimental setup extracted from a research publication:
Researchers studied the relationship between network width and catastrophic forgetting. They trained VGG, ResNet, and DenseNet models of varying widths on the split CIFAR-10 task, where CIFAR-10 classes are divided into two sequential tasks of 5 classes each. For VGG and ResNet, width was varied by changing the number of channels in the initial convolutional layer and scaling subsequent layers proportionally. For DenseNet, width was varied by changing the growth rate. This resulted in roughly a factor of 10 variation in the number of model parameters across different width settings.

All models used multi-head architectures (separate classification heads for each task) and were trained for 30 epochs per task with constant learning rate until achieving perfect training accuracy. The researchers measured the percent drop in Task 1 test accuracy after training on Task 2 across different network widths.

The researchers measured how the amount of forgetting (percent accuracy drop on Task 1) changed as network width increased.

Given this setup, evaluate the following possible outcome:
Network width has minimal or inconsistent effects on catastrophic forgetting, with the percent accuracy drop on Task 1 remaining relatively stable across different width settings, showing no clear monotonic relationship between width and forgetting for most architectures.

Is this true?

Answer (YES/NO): YES